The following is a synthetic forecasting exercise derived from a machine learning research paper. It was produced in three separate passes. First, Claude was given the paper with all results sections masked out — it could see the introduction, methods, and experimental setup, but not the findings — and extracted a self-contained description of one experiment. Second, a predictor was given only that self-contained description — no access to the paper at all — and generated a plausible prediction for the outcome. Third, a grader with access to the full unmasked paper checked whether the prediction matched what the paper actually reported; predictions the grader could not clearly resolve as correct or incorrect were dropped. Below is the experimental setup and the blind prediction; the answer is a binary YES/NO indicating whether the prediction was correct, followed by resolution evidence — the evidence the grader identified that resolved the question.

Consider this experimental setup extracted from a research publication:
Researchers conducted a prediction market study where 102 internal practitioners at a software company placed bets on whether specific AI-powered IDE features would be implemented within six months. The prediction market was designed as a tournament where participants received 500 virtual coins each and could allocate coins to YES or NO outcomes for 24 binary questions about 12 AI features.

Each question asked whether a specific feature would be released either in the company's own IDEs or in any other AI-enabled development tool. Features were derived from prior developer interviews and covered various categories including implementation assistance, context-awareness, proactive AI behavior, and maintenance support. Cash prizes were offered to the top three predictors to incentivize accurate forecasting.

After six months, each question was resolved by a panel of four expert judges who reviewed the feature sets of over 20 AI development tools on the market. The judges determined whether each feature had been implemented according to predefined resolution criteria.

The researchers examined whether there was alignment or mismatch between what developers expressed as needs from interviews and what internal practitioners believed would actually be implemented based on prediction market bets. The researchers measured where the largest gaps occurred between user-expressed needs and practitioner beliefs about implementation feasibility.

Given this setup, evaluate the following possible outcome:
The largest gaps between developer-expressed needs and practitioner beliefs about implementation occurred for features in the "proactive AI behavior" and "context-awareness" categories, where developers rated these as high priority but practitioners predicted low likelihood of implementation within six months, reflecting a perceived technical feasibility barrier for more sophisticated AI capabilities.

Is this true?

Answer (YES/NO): NO